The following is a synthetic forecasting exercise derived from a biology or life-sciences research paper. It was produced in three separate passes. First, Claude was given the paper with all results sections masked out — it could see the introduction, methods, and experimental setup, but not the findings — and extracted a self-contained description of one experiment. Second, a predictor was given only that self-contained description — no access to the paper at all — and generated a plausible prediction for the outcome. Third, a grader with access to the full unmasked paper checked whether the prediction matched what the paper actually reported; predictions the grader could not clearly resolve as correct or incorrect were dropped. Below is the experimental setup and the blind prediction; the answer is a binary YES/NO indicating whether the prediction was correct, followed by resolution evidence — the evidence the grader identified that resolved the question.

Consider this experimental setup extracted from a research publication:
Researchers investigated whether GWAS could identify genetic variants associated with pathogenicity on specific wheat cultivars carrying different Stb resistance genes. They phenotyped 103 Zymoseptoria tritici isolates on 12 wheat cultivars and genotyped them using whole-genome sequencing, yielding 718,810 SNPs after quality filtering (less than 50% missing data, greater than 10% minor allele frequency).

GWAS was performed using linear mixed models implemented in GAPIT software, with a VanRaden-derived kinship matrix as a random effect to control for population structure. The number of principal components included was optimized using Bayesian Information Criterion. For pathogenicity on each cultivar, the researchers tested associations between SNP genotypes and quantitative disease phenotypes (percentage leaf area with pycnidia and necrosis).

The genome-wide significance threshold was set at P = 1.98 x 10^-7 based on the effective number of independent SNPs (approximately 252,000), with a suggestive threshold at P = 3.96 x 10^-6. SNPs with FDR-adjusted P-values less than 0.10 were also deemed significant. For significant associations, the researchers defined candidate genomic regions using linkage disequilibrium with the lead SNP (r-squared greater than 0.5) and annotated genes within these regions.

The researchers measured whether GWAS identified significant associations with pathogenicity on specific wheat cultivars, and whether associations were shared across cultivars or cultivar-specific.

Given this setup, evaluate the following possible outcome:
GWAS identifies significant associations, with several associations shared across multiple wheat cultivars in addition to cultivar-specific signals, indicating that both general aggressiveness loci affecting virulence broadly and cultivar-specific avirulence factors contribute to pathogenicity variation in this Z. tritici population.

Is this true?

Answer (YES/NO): NO